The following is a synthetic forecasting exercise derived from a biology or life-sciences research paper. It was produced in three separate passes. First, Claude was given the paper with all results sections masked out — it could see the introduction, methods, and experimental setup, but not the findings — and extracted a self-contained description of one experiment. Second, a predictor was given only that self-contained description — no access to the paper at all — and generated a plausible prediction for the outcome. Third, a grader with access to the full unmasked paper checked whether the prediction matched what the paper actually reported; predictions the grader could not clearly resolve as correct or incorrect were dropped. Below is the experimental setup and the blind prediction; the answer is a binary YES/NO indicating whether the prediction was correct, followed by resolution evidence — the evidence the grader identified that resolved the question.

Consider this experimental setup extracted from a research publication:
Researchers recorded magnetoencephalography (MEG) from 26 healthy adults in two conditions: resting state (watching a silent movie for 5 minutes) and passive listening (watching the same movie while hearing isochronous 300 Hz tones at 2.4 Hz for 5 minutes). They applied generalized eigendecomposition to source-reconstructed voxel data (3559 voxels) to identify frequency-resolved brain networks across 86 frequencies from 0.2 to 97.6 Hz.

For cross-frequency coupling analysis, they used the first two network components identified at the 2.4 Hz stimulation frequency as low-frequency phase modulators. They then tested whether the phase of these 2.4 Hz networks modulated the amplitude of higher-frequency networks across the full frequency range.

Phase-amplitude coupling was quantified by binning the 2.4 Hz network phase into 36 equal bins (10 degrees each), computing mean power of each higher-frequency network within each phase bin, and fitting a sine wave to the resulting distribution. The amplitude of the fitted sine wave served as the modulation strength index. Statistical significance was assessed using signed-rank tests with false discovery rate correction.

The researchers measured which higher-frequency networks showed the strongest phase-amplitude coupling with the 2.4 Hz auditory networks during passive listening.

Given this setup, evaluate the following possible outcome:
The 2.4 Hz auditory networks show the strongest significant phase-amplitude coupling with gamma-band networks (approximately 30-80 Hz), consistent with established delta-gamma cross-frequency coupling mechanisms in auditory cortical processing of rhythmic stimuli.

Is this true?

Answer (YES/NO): NO